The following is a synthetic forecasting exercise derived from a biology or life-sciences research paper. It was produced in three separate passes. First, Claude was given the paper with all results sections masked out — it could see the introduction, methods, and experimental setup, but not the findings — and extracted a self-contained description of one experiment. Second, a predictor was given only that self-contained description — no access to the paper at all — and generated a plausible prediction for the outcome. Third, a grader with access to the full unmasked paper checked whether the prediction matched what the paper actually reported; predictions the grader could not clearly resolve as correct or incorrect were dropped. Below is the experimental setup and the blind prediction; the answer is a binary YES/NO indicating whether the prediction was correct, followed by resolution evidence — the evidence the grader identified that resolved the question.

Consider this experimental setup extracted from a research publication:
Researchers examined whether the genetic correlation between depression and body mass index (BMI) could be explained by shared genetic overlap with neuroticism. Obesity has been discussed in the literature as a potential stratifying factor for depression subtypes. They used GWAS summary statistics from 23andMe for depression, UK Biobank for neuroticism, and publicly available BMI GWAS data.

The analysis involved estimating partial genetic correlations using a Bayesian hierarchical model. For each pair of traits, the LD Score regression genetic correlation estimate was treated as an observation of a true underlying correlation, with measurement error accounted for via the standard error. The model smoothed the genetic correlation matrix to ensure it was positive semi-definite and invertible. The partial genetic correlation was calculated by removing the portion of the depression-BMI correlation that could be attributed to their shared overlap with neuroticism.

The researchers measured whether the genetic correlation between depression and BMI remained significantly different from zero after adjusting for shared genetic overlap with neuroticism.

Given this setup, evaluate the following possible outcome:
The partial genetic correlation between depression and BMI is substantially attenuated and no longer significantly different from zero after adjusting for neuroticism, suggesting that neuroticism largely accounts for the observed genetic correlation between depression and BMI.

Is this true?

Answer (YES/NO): NO